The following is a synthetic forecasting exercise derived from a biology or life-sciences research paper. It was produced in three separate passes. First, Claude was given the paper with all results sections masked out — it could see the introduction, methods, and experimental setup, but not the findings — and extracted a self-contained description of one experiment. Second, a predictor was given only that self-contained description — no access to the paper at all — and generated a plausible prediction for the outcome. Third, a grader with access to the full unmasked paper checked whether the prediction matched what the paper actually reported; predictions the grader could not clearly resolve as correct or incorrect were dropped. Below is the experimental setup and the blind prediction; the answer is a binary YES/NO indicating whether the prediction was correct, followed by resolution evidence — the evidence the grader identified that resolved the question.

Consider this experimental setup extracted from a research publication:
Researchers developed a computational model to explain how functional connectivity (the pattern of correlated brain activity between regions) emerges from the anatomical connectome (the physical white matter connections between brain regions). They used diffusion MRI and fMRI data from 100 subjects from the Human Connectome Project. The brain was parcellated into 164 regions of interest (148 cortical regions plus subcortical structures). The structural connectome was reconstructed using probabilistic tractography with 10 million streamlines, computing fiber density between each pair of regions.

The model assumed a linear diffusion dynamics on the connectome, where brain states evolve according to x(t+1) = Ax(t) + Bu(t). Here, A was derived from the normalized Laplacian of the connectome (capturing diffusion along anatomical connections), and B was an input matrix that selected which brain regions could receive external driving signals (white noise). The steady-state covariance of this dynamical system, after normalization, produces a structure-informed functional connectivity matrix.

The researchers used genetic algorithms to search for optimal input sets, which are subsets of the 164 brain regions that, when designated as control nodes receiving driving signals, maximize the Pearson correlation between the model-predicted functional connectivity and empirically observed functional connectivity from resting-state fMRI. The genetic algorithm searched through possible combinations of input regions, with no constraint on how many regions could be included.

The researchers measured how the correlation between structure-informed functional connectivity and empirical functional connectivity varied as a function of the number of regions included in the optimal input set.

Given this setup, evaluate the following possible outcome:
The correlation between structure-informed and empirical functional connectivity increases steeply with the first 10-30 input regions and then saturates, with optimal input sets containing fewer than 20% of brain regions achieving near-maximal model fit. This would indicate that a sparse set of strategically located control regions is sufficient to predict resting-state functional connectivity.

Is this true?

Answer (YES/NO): NO